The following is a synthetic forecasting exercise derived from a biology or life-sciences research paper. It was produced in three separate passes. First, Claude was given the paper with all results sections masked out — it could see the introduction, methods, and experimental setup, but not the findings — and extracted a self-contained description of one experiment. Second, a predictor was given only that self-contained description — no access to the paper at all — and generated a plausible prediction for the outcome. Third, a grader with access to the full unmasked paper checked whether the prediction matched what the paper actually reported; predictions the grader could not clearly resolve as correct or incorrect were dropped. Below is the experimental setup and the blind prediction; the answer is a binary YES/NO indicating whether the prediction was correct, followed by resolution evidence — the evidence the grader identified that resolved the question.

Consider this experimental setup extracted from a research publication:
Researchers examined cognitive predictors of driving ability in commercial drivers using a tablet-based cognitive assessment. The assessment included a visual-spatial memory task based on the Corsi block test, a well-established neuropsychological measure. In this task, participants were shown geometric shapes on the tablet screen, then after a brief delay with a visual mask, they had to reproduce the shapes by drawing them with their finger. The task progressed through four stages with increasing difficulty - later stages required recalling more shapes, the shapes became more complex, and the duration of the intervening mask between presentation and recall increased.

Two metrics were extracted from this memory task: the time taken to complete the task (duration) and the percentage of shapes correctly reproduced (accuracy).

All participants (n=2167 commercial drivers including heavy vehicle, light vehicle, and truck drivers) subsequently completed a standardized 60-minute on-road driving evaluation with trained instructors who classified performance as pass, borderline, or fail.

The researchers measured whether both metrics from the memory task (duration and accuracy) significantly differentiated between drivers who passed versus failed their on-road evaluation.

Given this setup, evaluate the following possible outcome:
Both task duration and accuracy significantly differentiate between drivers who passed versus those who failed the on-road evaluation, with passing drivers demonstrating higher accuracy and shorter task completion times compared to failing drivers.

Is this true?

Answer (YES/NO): NO